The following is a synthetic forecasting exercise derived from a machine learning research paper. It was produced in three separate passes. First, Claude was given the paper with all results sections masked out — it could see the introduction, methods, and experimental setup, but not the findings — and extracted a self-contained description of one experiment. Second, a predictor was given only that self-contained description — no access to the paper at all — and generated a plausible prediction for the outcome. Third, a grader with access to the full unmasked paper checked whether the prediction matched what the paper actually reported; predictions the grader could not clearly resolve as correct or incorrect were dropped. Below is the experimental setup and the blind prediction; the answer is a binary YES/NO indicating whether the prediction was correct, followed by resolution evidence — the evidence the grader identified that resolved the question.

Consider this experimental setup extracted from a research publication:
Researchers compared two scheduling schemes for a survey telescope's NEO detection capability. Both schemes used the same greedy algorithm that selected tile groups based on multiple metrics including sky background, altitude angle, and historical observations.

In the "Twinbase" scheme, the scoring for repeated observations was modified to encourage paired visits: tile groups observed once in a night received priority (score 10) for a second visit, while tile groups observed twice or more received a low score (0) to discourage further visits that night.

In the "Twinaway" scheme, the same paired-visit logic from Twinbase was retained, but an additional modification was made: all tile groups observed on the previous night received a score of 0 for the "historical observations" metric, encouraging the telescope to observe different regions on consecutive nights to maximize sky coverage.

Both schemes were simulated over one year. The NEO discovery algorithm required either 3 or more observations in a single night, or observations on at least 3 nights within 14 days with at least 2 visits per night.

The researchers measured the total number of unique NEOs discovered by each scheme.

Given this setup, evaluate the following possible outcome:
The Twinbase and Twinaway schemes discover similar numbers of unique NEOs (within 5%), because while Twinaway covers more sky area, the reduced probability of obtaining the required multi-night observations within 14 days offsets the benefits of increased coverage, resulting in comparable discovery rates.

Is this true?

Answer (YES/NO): NO